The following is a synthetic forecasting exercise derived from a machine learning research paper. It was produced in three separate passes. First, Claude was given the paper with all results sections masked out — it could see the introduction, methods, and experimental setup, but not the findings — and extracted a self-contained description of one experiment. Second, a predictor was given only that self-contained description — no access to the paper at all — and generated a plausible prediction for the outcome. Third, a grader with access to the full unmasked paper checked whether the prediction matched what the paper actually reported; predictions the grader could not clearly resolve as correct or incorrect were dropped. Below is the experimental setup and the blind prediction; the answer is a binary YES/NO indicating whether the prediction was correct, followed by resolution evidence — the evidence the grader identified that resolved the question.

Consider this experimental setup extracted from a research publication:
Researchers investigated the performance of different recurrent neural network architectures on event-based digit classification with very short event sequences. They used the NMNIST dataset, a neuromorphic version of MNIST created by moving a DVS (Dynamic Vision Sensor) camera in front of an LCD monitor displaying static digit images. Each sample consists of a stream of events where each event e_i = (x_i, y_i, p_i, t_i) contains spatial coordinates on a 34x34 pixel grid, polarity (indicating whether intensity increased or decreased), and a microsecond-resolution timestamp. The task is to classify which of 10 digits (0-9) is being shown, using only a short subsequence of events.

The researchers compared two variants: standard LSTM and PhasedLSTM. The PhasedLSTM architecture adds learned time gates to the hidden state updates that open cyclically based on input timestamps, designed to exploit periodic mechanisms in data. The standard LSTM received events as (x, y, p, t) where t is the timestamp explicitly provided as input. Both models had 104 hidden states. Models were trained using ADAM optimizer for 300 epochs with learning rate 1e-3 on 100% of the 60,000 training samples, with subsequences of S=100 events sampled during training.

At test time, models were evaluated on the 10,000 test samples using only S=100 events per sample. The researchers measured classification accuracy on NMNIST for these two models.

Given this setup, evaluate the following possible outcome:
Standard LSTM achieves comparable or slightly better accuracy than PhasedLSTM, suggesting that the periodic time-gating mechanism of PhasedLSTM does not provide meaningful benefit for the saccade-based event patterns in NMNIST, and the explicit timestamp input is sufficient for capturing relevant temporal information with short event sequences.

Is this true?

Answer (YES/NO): NO